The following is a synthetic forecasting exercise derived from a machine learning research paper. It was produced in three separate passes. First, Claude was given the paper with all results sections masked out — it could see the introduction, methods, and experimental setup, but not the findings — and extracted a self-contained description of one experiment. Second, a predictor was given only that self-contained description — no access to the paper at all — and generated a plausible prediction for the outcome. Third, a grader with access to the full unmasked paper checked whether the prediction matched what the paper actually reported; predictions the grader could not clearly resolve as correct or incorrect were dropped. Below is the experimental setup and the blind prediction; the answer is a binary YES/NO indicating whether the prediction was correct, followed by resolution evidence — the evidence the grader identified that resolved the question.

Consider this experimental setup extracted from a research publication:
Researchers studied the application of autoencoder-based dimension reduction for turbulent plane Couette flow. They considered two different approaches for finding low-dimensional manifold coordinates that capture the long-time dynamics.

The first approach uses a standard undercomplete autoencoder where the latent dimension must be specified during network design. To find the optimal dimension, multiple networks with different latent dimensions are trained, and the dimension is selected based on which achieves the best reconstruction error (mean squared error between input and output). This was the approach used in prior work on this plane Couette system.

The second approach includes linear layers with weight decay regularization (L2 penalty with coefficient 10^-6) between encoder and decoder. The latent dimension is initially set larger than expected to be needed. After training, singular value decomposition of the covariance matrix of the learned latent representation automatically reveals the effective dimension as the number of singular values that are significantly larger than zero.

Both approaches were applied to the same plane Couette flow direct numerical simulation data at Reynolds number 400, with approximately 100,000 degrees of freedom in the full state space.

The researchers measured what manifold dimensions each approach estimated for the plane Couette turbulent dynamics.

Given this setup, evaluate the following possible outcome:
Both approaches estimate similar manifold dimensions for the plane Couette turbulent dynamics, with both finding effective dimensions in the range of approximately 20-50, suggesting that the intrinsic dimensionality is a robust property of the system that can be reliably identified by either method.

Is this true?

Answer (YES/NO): NO